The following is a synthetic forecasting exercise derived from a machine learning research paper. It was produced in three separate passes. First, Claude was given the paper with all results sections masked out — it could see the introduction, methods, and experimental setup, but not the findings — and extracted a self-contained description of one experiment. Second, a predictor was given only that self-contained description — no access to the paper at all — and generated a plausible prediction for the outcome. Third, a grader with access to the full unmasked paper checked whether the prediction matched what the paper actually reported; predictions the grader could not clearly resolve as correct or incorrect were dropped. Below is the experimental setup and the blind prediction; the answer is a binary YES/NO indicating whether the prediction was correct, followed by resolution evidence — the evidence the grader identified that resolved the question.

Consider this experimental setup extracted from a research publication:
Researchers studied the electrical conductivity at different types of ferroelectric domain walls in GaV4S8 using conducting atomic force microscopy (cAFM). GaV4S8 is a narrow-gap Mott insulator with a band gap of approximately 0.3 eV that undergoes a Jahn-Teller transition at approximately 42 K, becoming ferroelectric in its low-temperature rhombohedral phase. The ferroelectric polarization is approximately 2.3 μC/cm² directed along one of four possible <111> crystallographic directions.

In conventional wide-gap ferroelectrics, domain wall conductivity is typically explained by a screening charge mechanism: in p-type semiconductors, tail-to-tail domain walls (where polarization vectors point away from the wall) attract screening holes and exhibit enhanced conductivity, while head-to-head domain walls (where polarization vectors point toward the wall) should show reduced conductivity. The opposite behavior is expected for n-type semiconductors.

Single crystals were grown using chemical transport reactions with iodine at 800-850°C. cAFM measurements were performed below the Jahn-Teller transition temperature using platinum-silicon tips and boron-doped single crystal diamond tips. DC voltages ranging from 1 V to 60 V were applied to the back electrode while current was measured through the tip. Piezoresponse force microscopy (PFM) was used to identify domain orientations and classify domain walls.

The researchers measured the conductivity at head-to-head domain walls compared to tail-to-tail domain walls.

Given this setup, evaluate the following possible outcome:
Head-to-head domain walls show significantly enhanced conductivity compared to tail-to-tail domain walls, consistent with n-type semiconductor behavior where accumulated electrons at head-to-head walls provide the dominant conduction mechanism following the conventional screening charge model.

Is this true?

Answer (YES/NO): NO